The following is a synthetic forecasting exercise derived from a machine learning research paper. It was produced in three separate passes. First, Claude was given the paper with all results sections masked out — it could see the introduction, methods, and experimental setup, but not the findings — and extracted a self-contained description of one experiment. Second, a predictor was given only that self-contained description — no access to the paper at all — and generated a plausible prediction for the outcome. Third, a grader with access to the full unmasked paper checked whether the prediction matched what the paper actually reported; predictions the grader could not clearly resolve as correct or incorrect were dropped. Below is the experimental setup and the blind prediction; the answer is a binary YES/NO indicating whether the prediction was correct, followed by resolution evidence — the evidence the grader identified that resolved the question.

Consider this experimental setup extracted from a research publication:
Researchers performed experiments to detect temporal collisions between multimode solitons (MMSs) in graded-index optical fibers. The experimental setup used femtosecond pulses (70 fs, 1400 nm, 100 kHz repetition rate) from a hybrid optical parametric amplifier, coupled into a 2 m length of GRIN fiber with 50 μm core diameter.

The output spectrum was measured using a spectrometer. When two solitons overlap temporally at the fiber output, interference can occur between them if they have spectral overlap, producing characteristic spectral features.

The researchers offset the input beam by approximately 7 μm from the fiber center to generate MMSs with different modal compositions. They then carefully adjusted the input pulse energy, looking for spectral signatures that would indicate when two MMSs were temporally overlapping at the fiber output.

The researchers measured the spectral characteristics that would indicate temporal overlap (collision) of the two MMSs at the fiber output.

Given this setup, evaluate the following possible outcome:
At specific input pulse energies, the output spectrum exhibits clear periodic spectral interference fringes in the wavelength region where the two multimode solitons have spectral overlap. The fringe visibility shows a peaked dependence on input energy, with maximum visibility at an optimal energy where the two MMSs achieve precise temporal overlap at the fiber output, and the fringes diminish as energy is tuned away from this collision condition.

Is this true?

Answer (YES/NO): YES